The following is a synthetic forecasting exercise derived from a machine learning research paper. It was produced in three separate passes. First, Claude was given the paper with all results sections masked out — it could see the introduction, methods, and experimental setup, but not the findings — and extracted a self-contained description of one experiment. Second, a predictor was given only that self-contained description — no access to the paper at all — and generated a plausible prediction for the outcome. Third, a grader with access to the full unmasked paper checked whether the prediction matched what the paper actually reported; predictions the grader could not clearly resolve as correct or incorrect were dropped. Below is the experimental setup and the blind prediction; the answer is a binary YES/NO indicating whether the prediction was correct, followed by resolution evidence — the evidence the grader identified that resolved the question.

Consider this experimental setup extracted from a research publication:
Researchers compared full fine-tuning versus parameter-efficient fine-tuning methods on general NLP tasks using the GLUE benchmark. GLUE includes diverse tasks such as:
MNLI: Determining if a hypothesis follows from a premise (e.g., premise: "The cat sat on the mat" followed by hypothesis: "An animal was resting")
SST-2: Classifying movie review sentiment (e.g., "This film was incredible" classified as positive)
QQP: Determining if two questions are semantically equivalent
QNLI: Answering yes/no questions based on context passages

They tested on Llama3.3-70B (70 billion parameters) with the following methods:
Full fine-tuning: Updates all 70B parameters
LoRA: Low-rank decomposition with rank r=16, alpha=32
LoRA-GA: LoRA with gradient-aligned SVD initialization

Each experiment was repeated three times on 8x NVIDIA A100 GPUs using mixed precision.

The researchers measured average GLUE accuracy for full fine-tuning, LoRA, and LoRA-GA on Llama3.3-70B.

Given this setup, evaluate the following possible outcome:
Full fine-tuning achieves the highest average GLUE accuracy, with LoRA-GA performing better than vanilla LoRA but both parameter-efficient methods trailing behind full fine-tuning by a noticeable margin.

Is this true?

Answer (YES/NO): YES